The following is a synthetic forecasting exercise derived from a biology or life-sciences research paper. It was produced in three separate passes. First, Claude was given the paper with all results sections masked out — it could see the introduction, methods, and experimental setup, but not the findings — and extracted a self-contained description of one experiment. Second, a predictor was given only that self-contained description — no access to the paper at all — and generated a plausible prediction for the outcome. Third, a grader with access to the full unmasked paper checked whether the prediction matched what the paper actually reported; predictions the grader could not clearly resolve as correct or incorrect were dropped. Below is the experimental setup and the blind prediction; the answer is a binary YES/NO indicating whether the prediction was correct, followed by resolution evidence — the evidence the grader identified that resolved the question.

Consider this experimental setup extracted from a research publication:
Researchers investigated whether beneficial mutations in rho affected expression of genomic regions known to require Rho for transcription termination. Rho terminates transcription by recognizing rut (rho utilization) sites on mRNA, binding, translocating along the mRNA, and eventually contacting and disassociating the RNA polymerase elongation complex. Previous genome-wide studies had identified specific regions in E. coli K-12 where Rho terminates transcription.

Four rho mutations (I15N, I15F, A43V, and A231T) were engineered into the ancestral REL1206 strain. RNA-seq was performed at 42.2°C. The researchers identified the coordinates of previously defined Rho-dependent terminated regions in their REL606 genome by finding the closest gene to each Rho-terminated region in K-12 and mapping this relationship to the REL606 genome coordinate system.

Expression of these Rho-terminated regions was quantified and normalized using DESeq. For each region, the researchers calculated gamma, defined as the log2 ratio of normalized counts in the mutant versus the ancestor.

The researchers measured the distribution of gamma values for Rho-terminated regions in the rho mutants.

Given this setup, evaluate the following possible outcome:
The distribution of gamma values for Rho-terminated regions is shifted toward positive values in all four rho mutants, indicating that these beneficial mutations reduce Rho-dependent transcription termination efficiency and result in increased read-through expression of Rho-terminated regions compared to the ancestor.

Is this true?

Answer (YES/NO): NO